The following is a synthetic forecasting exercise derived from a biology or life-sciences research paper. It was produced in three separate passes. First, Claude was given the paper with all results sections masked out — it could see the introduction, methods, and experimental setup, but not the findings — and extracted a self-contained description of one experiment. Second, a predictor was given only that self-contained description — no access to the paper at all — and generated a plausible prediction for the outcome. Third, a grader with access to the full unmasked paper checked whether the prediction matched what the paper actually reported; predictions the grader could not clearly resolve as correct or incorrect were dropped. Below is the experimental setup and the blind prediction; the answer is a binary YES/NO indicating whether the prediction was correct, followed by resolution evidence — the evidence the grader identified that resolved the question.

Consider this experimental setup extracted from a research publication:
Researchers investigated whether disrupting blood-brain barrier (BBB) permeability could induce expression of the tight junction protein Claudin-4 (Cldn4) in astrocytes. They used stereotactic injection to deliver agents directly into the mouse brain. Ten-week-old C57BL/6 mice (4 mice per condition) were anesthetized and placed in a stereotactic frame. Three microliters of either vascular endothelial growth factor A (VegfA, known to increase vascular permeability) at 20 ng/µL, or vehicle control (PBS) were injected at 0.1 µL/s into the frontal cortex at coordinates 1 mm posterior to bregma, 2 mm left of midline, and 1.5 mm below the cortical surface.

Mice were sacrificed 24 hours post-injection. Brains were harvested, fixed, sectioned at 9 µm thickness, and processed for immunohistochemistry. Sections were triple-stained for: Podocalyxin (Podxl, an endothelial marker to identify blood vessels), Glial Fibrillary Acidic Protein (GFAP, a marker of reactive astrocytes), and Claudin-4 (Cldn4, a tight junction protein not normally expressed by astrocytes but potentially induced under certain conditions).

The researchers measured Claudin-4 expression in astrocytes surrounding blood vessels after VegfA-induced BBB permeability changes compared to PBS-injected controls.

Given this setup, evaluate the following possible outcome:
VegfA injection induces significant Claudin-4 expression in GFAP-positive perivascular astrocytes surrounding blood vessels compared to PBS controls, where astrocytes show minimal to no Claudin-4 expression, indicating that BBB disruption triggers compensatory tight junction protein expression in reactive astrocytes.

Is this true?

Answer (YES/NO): YES